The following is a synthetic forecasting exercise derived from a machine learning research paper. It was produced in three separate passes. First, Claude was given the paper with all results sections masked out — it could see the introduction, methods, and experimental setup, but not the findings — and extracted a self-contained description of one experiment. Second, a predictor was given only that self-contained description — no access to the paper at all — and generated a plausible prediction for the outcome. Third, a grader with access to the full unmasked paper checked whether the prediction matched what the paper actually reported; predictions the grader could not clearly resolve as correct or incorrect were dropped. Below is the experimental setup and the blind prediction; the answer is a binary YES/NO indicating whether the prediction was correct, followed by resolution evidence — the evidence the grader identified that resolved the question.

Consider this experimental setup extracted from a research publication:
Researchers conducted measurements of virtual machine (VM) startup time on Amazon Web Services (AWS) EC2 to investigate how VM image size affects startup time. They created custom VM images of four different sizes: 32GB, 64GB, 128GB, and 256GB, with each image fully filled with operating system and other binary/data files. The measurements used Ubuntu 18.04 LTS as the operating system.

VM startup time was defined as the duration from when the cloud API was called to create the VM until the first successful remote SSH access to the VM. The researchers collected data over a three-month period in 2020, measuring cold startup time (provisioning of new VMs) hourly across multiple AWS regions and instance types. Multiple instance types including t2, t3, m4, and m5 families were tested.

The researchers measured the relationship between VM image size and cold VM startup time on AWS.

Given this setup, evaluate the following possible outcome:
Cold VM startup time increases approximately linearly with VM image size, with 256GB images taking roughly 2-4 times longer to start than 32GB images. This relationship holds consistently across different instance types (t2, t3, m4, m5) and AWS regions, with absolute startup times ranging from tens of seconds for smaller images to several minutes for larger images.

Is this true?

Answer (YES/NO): NO